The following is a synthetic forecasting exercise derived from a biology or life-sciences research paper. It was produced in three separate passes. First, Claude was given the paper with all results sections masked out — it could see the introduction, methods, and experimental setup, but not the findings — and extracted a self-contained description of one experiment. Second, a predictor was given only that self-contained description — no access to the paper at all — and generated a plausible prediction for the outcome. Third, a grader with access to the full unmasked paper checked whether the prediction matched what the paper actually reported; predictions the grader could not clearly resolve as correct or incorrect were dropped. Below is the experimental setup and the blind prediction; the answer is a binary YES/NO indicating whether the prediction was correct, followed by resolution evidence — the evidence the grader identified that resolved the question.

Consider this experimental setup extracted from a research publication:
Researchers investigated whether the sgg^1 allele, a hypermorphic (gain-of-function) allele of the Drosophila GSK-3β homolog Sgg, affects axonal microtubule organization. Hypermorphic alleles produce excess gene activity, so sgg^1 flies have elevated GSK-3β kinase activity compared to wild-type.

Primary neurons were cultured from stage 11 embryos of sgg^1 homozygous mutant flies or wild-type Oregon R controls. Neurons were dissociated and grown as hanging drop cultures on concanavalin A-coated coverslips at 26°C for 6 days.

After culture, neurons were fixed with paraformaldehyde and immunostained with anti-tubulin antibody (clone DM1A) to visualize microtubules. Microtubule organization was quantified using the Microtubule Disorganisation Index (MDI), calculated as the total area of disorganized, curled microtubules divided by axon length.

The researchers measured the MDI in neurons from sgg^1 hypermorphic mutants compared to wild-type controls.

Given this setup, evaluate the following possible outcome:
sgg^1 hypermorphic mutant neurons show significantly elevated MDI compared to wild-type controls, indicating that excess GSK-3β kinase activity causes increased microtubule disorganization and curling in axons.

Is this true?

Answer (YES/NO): NO